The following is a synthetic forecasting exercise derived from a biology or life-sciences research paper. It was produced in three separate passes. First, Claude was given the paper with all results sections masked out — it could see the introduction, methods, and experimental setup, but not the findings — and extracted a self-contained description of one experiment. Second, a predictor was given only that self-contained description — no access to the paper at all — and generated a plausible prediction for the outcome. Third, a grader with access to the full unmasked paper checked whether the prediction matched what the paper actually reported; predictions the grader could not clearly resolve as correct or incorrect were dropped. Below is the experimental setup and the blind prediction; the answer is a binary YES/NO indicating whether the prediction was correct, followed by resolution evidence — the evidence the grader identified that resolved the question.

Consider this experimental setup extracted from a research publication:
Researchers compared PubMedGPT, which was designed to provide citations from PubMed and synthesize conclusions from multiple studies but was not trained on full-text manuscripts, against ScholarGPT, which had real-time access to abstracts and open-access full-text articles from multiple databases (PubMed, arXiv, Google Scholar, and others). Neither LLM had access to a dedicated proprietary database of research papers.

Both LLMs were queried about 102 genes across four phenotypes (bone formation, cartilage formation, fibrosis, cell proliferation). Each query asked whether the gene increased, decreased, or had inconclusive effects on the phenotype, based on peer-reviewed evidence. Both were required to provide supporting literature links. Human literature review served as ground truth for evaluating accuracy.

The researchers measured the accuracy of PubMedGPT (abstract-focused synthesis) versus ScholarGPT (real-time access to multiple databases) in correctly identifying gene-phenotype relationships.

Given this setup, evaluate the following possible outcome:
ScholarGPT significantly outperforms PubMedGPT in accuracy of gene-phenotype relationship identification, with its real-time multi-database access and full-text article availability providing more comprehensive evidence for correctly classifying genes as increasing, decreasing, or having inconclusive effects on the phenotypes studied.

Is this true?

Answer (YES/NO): NO